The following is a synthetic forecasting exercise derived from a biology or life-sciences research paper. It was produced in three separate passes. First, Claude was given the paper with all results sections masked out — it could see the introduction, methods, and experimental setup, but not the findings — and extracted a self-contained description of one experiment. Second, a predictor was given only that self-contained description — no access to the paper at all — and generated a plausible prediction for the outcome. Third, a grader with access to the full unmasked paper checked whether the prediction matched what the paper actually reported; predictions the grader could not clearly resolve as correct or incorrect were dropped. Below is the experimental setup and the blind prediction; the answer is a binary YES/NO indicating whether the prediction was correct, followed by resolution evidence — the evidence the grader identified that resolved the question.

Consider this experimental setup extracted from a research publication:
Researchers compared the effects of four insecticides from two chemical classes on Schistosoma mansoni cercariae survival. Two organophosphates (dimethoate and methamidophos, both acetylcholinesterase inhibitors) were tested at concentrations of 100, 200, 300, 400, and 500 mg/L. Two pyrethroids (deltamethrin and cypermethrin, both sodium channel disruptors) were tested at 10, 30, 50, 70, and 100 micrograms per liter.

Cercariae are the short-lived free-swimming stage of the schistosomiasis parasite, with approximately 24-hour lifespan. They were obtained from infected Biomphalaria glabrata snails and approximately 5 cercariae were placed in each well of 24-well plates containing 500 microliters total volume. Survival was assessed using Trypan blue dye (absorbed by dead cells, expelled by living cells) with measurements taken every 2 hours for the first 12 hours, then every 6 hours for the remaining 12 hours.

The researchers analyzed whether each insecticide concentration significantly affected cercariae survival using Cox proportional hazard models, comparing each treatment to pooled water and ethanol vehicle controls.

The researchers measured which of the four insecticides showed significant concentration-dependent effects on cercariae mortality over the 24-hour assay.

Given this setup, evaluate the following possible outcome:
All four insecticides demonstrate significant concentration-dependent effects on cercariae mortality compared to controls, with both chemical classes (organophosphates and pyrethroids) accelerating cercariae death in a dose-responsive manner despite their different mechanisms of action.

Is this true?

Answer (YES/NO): NO